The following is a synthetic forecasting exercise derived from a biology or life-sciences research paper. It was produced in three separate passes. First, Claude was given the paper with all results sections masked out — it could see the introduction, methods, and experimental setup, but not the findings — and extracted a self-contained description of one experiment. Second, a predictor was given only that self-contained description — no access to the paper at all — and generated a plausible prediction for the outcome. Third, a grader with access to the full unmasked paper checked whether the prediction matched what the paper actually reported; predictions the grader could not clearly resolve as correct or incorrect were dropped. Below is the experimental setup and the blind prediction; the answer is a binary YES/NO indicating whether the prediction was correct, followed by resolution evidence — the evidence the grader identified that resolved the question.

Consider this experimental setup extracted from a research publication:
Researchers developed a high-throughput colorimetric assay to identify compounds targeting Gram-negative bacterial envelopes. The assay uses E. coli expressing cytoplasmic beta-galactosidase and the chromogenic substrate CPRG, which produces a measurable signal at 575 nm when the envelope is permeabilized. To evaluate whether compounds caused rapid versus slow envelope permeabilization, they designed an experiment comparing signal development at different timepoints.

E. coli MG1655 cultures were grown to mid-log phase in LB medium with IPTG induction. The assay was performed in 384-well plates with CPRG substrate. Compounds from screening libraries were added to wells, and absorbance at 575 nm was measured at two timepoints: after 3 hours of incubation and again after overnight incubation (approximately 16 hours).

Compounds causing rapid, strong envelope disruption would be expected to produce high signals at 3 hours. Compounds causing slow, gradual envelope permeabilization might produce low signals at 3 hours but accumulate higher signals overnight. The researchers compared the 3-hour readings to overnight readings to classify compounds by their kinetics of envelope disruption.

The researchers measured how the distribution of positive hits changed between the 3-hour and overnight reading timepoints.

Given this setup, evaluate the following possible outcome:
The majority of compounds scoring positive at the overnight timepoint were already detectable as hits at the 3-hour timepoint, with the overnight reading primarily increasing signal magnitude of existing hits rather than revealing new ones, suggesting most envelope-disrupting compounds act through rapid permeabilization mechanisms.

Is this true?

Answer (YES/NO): YES